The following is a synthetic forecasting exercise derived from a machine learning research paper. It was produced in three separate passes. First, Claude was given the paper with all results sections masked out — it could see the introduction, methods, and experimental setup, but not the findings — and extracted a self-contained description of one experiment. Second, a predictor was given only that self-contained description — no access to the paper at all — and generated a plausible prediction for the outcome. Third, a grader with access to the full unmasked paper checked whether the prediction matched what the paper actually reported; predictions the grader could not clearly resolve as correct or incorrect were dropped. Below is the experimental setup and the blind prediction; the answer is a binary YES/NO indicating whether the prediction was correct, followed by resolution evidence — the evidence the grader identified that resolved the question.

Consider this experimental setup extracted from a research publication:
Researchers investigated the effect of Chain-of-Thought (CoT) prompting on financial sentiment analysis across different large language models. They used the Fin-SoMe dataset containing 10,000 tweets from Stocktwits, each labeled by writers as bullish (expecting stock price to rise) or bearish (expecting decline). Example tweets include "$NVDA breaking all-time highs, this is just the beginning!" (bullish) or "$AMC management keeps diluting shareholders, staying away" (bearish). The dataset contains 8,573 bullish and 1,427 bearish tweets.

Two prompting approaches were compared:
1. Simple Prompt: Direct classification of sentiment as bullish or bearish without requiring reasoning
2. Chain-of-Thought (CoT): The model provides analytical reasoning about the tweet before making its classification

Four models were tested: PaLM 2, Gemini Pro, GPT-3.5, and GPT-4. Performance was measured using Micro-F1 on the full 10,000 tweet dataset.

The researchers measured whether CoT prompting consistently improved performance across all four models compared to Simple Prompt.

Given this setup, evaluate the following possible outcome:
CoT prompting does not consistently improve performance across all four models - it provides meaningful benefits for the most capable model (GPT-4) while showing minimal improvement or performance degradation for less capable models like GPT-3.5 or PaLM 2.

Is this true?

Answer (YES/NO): NO